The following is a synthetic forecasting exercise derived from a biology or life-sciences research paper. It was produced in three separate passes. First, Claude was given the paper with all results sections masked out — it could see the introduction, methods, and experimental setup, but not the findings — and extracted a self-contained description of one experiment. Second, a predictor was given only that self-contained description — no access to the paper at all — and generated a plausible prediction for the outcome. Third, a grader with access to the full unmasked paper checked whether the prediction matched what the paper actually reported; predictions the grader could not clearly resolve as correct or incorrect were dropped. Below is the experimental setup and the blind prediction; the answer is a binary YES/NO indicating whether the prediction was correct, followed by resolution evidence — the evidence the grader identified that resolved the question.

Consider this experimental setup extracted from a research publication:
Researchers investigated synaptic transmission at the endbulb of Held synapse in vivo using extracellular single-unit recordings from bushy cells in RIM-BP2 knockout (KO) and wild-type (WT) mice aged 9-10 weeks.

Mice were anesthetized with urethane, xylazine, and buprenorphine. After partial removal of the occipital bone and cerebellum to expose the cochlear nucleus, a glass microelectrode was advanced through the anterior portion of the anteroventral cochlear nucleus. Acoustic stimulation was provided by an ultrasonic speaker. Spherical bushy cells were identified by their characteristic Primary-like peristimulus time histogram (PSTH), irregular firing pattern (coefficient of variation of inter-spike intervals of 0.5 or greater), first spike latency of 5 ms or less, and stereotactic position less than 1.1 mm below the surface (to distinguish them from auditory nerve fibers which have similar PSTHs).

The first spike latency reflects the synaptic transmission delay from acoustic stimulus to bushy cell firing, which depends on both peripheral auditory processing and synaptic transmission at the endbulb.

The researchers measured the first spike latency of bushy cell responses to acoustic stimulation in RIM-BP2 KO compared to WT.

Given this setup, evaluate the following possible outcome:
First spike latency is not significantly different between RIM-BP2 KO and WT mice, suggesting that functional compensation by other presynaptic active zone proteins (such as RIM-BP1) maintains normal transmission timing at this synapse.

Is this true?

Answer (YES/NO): YES